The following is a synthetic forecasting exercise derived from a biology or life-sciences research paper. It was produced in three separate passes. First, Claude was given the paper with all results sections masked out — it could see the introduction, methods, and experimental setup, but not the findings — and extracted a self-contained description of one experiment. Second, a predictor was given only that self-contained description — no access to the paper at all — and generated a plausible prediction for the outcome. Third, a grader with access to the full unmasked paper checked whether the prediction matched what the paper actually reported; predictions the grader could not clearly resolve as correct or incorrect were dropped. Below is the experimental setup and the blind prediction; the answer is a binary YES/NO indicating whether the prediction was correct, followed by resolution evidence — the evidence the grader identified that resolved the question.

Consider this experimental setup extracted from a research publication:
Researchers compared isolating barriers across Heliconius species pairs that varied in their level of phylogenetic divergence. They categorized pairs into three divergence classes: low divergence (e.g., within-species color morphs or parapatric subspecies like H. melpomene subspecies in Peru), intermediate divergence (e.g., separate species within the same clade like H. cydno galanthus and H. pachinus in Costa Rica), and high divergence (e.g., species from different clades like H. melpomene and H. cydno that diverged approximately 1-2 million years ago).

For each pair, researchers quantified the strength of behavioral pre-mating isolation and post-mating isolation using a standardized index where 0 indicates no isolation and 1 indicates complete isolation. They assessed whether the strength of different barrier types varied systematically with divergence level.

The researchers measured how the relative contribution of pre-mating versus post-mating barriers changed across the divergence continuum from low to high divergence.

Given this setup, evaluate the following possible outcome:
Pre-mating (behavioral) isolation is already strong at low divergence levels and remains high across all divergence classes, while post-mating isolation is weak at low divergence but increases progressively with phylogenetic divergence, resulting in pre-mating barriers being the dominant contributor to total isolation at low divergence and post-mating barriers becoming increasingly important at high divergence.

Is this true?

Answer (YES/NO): NO